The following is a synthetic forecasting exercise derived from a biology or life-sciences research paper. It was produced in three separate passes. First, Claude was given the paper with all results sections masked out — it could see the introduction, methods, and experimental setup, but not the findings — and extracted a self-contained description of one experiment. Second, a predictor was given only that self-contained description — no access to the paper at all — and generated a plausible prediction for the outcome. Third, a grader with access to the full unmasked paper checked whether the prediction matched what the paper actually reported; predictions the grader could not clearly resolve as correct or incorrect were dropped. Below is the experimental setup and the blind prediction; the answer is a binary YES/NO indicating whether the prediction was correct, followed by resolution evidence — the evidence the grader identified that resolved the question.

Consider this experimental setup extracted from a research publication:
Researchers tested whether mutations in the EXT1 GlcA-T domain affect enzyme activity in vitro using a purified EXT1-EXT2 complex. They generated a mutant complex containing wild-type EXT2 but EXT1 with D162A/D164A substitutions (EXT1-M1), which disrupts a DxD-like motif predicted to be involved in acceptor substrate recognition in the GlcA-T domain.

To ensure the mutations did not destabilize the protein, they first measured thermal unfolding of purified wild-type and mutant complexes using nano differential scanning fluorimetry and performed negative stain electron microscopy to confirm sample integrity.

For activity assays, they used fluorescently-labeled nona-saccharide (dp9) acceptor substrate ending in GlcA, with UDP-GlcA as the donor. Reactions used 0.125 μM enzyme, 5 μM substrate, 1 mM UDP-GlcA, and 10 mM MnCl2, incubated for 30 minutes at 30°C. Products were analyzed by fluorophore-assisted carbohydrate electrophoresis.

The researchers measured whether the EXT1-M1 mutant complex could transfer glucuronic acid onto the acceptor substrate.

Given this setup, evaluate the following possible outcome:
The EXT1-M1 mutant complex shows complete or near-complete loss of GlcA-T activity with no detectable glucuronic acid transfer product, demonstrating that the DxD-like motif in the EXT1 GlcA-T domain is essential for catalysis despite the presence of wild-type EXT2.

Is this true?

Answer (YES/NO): NO